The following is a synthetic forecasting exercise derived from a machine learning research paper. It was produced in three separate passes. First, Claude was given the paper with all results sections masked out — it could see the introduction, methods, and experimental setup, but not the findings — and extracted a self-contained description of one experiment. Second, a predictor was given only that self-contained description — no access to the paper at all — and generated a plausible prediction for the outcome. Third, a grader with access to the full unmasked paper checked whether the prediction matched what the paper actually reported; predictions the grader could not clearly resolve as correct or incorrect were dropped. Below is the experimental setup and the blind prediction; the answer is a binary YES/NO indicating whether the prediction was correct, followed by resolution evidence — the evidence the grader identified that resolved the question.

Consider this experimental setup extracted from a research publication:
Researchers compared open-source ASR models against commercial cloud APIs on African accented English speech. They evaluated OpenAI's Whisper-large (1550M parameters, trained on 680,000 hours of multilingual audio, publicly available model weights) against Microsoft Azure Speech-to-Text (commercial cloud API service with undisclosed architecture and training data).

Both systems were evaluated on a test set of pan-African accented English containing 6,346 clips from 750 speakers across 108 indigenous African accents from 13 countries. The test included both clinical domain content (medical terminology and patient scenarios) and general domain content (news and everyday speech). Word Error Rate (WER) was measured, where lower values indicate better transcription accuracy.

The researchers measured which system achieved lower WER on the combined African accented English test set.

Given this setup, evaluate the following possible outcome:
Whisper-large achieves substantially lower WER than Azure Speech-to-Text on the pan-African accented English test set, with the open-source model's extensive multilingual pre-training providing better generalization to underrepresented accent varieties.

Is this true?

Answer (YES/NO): YES